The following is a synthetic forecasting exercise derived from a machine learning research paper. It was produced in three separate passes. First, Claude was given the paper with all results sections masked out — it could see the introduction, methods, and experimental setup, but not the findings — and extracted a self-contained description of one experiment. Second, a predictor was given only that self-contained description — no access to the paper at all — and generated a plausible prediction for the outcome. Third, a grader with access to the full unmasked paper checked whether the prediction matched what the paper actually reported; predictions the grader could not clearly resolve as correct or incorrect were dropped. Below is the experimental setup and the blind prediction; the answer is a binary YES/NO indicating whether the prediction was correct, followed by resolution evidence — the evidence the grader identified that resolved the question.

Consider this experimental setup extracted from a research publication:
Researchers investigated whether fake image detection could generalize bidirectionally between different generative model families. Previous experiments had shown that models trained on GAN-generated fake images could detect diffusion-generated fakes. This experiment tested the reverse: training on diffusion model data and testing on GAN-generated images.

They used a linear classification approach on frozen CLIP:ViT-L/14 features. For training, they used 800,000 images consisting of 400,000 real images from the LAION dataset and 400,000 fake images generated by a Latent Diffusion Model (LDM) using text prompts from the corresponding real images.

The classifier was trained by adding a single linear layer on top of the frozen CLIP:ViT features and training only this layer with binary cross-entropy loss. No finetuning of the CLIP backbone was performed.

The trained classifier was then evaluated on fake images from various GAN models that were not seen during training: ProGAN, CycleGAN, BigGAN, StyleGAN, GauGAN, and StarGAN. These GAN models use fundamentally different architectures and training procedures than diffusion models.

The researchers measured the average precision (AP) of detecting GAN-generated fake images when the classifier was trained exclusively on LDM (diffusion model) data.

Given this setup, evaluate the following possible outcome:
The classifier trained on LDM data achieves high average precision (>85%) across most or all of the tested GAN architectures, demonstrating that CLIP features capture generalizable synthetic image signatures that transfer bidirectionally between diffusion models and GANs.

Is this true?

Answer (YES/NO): YES